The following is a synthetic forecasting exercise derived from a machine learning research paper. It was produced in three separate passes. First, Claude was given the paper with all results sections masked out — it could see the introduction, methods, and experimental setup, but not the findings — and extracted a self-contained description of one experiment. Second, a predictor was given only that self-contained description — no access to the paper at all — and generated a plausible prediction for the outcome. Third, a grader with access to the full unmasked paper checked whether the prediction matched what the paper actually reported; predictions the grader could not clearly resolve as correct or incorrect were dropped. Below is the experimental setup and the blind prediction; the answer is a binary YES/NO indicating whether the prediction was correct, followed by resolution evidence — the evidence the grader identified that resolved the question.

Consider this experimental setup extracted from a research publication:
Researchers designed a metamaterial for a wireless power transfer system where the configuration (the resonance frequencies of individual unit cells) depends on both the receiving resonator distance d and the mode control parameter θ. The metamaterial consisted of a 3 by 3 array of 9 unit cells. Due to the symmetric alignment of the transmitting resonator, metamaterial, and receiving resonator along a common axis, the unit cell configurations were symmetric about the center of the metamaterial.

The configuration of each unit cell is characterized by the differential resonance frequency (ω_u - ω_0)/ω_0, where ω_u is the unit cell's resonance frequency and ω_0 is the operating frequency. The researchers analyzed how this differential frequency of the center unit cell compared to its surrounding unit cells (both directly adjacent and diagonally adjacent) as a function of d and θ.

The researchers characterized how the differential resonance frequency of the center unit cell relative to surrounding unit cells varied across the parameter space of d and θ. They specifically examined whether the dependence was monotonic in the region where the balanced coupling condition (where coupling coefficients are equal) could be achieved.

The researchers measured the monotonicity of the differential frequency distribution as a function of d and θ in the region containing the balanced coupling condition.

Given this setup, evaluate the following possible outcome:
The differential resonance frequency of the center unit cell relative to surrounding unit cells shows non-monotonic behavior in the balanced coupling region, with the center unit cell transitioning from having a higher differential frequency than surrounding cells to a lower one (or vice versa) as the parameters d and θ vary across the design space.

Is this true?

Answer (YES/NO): NO